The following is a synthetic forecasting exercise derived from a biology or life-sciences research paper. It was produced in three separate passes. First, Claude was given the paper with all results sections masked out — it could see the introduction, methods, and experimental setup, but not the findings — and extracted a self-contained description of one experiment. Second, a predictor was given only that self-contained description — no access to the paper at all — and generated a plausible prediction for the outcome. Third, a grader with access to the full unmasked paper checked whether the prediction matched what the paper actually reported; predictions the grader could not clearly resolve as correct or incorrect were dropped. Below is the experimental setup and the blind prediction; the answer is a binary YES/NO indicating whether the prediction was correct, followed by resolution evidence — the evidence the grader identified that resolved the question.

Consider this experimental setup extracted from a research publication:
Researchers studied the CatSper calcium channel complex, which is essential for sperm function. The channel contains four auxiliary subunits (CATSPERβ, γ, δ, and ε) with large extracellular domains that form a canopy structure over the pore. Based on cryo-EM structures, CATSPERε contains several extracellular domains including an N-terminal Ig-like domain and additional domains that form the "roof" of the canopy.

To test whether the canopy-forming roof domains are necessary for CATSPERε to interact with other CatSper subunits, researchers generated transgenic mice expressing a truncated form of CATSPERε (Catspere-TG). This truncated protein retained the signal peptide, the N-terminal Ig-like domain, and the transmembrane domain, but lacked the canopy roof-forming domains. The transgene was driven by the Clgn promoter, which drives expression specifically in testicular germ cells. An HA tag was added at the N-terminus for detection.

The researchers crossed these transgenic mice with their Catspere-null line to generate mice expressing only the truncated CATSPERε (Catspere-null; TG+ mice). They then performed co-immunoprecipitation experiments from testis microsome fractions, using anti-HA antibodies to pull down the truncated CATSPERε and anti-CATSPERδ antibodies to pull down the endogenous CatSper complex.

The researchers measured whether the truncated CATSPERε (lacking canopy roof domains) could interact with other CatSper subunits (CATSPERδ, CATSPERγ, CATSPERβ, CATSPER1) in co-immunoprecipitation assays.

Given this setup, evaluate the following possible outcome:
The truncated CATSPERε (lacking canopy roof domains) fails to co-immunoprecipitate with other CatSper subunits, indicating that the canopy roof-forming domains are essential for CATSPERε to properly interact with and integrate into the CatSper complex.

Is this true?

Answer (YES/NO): YES